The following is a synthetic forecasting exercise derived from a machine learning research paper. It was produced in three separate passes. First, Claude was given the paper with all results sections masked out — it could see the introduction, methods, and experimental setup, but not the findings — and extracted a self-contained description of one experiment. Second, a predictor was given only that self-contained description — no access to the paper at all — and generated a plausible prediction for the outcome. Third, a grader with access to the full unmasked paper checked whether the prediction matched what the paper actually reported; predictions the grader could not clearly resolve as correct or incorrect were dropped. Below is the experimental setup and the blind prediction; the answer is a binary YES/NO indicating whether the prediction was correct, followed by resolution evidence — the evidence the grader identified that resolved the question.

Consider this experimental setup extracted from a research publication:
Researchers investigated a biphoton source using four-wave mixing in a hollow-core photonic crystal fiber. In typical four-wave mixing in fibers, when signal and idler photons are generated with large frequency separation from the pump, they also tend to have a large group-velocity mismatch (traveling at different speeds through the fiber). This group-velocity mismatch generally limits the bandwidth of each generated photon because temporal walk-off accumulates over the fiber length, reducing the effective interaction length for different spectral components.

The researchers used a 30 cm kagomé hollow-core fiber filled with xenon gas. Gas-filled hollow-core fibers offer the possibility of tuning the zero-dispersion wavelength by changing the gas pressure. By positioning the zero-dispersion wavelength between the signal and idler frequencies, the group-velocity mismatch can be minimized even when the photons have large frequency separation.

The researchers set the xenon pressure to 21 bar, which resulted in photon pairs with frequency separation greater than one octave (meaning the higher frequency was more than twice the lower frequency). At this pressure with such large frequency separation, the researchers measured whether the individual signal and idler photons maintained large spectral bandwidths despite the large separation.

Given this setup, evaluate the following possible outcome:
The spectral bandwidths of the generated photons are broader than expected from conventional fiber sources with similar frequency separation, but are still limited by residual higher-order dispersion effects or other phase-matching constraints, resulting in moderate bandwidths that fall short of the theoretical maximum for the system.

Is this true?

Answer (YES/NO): NO